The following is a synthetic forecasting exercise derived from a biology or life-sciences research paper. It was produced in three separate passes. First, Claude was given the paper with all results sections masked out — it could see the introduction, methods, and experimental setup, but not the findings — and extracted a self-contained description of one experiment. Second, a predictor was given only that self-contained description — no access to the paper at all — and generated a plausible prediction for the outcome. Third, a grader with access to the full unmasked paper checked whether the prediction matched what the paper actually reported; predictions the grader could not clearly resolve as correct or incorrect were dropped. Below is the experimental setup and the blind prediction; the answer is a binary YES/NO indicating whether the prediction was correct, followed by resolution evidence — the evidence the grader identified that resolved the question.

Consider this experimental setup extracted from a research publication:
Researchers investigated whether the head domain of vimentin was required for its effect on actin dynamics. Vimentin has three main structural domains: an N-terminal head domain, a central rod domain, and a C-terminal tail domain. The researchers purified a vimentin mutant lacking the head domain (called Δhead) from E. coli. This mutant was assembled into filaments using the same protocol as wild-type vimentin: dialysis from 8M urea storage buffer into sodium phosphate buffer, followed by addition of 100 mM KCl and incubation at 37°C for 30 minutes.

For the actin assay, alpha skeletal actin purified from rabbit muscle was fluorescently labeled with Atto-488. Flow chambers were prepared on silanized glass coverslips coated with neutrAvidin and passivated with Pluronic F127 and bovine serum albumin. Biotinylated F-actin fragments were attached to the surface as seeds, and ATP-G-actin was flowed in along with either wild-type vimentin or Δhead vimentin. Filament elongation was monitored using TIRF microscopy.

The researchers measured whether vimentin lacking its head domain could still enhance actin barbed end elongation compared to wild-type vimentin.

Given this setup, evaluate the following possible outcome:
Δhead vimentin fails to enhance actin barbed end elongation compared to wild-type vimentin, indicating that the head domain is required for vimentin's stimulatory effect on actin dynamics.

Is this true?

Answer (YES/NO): NO